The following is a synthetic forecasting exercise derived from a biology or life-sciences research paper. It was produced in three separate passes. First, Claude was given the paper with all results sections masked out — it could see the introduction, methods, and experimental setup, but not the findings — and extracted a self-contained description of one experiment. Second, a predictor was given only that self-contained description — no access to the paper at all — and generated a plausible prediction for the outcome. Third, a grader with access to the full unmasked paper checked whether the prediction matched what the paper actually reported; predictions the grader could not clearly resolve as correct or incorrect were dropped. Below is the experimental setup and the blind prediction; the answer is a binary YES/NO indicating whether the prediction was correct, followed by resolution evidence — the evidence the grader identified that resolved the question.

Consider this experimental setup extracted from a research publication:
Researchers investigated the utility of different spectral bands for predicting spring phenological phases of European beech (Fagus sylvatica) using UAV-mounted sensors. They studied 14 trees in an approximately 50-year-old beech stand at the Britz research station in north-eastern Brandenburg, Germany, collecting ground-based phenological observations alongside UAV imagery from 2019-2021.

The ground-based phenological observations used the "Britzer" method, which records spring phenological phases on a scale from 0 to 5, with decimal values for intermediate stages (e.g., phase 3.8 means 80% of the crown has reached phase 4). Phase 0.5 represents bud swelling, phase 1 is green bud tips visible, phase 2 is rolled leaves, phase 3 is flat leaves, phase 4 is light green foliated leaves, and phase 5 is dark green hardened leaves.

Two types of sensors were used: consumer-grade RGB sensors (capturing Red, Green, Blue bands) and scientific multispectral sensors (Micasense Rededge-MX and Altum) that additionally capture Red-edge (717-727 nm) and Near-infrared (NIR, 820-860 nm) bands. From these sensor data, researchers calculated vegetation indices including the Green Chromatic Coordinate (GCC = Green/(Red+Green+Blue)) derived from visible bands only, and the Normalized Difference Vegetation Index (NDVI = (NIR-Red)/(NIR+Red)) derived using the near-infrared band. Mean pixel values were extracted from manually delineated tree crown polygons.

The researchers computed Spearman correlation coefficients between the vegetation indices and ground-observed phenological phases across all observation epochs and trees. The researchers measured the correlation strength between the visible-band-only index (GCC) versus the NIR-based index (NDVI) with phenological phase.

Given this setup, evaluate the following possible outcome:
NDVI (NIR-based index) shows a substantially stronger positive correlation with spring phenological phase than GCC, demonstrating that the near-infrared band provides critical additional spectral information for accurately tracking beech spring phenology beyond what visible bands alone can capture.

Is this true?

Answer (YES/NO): NO